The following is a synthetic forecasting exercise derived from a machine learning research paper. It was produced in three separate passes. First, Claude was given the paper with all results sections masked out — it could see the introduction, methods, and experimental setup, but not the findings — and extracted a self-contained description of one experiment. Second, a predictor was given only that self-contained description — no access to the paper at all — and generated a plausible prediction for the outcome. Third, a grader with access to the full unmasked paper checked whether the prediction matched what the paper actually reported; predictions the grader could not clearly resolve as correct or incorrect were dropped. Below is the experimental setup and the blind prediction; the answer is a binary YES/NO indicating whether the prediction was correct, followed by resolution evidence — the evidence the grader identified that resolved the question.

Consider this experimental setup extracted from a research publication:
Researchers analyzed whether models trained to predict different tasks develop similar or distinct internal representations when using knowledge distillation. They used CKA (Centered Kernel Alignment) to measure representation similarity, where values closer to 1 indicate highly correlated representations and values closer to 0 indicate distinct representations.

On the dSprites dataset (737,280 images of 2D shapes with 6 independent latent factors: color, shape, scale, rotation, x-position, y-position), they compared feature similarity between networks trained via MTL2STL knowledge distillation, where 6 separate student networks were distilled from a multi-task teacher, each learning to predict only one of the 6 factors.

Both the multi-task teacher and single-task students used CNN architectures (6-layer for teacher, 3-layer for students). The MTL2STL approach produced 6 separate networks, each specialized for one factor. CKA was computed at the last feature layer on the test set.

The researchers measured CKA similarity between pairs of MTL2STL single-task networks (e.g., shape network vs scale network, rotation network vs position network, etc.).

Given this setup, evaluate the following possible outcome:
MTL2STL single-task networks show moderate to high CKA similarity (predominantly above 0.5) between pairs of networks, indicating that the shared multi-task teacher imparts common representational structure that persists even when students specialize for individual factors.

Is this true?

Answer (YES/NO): YES